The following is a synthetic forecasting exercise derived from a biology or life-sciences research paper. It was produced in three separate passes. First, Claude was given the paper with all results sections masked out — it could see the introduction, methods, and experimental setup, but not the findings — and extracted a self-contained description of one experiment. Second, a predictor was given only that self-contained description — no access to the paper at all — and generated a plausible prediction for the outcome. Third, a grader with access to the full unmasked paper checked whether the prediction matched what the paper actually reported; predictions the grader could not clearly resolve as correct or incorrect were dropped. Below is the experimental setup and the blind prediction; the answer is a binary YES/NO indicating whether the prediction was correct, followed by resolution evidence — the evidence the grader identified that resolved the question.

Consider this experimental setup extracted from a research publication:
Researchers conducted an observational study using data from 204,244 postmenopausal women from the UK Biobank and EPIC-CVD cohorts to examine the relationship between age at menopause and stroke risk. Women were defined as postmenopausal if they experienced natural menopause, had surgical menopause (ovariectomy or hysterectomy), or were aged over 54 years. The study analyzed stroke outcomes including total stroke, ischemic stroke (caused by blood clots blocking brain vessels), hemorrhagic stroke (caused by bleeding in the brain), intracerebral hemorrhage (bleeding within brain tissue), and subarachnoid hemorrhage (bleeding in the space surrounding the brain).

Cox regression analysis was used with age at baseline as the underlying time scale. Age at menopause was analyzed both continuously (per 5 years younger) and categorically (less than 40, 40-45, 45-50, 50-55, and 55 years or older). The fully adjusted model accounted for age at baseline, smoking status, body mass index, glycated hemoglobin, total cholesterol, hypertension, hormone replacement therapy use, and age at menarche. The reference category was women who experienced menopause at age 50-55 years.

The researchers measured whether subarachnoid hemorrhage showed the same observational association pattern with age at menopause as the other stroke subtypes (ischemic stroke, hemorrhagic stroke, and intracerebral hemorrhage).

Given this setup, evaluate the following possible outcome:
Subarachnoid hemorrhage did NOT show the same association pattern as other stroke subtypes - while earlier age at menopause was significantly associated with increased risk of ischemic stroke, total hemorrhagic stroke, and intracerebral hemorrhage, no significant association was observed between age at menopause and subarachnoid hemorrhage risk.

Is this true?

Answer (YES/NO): YES